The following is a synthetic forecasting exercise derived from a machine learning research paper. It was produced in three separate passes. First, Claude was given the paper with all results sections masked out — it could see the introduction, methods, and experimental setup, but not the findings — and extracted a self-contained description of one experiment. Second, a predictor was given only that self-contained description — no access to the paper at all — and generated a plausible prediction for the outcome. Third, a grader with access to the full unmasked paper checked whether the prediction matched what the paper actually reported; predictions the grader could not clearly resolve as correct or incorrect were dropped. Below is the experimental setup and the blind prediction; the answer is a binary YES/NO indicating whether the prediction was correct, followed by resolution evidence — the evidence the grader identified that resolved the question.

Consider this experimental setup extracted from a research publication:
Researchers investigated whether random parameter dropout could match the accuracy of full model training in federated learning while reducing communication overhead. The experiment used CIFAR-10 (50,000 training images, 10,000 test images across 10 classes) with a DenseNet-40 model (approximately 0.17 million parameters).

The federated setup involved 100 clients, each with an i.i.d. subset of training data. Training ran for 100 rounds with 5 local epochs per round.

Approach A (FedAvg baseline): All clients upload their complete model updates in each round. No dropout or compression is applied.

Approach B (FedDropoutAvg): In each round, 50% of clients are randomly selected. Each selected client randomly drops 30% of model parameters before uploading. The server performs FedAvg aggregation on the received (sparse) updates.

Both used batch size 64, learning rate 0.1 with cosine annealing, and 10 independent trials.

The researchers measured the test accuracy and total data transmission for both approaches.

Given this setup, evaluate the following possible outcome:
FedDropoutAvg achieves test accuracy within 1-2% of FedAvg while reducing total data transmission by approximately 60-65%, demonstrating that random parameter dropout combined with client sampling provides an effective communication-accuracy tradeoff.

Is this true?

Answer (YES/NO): NO